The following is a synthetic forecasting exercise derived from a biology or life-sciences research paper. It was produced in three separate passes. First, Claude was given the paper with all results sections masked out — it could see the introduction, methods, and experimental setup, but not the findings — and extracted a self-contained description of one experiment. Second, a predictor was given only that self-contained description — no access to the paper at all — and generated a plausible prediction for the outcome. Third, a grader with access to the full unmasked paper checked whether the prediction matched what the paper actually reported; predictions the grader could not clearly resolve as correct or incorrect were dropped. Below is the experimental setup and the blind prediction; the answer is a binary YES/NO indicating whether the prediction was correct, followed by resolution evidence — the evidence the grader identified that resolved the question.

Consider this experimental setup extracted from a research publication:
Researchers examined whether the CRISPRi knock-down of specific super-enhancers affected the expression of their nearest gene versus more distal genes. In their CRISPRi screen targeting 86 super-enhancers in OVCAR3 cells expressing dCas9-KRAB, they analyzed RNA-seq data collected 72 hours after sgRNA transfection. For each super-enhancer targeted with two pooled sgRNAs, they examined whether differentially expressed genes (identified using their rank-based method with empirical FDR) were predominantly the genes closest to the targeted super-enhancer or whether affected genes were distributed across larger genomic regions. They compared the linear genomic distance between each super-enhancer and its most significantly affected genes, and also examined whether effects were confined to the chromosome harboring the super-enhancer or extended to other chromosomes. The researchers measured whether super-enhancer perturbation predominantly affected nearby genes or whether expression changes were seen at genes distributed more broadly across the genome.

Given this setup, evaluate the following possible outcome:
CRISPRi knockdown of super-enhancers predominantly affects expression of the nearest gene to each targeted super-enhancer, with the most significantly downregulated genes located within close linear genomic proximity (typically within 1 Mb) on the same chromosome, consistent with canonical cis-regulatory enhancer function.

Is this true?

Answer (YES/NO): NO